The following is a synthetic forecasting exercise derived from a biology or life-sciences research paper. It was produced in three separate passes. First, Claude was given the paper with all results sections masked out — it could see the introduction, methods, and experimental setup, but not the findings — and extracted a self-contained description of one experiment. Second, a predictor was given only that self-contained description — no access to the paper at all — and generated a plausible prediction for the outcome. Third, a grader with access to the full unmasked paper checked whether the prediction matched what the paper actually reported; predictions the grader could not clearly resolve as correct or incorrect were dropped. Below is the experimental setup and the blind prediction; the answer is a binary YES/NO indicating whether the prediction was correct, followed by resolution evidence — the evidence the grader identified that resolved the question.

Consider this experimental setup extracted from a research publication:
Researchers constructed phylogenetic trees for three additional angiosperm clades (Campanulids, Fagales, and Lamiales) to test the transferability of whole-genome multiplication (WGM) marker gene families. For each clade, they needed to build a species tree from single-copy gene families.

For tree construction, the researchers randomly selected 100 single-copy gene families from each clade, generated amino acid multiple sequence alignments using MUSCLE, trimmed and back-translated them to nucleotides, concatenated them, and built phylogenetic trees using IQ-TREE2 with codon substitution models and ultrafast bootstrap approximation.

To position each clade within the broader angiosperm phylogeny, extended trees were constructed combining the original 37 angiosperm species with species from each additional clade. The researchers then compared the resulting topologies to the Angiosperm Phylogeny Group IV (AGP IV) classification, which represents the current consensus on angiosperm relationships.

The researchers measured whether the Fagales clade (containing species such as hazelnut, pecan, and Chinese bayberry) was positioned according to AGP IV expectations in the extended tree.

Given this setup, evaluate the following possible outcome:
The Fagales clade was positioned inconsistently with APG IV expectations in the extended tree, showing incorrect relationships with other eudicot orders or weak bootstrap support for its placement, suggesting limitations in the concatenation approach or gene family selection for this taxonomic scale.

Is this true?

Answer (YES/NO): NO